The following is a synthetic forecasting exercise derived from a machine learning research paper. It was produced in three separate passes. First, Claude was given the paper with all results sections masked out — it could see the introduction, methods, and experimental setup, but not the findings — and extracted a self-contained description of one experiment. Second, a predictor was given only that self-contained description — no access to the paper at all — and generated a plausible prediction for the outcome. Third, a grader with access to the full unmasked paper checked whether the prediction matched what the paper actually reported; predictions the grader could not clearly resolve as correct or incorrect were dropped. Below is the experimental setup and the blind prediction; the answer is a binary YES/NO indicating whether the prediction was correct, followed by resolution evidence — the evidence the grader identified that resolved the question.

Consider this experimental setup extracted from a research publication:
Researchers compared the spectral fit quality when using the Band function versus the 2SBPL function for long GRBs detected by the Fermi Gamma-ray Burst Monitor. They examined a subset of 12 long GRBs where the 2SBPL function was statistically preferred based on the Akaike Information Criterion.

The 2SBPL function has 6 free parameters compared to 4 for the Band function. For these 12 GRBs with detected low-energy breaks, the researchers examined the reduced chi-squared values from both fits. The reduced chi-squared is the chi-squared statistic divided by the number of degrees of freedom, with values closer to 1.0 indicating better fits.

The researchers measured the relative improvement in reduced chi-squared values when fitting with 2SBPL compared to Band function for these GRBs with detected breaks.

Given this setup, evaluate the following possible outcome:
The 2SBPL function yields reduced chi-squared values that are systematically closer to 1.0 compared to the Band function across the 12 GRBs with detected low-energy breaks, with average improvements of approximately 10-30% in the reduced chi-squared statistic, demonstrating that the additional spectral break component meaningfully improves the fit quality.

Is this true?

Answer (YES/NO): NO